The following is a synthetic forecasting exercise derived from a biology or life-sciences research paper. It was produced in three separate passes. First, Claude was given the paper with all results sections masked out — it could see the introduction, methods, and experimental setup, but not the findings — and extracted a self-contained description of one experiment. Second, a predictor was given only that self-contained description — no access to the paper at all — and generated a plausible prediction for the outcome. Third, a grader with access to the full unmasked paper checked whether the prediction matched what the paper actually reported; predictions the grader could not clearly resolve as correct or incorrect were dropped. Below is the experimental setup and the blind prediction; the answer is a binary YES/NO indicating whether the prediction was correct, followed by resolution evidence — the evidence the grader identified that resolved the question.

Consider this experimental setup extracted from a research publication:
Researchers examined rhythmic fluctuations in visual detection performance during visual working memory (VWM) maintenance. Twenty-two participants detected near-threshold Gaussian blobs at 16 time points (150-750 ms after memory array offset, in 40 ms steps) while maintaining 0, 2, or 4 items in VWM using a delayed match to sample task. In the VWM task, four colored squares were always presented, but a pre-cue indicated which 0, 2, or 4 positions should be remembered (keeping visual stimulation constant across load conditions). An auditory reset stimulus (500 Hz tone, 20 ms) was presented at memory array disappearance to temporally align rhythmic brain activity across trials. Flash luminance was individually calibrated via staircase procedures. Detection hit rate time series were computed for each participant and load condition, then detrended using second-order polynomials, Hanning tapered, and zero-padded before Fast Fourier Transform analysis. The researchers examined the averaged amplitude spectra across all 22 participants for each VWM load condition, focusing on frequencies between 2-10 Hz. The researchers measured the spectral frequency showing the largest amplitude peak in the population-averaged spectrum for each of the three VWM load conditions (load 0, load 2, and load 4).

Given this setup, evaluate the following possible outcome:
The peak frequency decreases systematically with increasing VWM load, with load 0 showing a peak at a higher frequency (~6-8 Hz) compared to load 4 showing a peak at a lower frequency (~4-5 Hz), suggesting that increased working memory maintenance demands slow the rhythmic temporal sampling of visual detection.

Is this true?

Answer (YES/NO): NO